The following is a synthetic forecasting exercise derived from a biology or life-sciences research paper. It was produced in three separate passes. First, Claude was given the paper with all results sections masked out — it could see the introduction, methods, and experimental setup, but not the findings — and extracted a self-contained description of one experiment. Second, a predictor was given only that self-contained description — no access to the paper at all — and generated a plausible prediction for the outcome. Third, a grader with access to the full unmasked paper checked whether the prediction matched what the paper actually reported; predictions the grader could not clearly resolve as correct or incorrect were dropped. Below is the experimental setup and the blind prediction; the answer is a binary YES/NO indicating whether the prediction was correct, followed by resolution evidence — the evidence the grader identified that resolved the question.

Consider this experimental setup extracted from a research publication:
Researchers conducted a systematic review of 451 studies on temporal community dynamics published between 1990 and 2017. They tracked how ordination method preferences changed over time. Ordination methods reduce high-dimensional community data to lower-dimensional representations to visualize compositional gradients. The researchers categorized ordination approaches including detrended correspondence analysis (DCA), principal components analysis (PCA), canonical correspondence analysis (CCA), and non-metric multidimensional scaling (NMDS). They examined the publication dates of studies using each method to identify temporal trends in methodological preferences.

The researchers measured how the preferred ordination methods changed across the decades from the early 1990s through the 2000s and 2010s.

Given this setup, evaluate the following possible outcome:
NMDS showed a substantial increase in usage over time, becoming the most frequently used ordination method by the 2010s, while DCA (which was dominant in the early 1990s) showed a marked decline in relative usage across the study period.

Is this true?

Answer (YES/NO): YES